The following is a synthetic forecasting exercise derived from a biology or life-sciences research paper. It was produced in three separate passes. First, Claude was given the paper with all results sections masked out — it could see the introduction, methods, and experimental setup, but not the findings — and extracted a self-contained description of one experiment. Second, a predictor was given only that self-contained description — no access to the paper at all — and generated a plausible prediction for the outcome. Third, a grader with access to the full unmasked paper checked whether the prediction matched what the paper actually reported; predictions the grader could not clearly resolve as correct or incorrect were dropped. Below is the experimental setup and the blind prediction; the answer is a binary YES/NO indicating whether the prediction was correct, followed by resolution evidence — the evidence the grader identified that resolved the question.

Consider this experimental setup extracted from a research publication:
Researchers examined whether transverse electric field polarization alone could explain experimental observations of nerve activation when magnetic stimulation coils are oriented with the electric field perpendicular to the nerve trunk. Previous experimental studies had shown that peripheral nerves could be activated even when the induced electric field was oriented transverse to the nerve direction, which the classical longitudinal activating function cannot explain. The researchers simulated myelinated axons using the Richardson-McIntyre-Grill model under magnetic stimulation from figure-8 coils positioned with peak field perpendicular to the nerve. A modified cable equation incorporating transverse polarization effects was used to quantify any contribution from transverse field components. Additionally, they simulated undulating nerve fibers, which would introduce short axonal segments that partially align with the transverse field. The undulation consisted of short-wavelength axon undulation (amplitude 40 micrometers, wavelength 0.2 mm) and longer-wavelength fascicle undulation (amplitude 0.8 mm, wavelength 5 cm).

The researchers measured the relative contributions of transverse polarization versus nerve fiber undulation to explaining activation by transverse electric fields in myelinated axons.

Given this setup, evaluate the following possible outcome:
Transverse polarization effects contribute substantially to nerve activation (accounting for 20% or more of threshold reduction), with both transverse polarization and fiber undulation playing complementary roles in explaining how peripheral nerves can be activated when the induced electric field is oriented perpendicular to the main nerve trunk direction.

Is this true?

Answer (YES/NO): NO